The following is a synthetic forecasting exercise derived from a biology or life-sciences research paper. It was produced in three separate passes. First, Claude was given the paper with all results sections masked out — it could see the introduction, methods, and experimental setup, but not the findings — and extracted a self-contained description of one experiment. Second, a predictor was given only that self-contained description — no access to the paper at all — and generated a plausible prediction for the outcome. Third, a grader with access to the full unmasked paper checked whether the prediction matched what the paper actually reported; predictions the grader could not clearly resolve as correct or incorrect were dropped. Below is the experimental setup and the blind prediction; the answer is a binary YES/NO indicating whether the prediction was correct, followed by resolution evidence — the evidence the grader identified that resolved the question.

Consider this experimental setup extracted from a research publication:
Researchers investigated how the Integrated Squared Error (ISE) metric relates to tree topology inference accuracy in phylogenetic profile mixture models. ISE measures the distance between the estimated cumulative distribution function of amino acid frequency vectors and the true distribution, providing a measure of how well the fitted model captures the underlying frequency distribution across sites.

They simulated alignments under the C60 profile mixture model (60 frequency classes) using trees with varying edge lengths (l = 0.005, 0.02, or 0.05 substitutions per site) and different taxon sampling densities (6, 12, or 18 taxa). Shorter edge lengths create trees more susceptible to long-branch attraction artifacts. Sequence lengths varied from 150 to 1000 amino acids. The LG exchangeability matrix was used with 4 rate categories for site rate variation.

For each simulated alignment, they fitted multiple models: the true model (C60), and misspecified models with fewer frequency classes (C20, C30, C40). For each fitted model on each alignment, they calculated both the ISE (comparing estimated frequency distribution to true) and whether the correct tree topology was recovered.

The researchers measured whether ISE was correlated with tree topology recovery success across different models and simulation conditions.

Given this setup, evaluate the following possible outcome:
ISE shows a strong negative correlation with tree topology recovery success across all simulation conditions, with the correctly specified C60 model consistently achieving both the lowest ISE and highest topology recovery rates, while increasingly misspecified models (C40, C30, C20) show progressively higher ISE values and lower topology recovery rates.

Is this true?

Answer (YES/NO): NO